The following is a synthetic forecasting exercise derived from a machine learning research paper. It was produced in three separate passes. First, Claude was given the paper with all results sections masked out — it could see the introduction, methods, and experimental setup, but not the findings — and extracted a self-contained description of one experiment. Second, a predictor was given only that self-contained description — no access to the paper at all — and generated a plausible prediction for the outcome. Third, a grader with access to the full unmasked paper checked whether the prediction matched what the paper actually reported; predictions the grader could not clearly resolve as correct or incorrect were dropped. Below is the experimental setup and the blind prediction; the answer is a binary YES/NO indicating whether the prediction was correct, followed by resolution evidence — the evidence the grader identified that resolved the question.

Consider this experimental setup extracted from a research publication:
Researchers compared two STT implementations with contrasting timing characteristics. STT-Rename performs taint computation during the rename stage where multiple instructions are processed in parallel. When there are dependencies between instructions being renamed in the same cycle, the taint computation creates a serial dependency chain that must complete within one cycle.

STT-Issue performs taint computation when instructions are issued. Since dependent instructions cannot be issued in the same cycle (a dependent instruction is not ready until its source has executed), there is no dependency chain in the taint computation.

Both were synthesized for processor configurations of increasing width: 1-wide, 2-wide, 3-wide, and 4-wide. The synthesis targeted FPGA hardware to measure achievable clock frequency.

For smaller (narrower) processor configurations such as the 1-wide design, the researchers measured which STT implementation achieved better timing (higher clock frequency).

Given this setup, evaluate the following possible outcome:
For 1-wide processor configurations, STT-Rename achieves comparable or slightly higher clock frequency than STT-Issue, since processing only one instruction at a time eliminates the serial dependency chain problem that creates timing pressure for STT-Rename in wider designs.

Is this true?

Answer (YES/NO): YES